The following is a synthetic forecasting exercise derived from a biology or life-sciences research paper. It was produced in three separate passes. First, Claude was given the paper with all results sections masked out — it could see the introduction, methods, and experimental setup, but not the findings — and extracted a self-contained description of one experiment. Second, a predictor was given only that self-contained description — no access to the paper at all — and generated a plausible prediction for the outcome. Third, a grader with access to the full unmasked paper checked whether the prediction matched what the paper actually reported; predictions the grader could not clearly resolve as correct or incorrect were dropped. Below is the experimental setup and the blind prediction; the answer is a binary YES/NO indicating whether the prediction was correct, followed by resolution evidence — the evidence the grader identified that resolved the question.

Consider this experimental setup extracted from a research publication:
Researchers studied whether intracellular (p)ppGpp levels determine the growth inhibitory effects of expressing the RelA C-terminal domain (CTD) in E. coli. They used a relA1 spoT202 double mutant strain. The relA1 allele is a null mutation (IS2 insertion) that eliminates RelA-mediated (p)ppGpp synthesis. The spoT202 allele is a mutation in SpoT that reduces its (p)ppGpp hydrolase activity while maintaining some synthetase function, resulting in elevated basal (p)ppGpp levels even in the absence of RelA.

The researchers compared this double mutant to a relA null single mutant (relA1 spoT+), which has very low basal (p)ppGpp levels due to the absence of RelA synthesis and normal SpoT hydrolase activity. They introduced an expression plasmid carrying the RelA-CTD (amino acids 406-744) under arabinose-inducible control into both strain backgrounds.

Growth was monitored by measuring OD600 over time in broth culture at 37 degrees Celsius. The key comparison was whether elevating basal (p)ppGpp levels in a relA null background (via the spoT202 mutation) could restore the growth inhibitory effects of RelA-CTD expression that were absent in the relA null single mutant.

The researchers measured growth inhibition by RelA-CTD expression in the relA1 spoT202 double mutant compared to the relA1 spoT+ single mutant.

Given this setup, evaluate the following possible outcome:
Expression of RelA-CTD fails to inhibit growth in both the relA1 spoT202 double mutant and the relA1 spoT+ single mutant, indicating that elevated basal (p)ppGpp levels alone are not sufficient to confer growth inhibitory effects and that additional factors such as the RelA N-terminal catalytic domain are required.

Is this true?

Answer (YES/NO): NO